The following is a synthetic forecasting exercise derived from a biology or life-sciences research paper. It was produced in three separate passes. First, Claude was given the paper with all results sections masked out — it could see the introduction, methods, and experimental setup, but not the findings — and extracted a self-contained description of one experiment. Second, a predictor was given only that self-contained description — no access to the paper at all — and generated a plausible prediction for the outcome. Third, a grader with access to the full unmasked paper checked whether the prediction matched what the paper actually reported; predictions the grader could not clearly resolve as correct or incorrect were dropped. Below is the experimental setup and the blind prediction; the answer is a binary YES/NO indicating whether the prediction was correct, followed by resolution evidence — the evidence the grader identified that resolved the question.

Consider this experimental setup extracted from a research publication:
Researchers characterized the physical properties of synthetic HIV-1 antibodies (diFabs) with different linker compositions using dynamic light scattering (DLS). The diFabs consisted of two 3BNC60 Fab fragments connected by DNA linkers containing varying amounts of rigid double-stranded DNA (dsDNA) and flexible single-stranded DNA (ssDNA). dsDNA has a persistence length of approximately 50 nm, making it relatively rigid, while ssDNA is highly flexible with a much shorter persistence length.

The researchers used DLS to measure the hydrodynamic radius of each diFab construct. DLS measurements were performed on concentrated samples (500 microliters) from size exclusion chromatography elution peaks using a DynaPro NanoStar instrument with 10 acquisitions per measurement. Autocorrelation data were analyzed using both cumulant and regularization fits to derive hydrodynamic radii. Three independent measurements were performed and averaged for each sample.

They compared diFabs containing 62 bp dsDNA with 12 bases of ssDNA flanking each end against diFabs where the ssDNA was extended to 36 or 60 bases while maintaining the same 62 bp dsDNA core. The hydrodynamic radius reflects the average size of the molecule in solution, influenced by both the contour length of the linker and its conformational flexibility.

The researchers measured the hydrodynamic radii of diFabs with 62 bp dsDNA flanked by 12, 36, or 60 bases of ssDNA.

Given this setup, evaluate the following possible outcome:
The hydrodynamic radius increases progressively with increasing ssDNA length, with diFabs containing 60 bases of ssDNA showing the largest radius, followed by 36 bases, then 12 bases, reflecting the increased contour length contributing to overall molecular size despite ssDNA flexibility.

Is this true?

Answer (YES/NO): NO